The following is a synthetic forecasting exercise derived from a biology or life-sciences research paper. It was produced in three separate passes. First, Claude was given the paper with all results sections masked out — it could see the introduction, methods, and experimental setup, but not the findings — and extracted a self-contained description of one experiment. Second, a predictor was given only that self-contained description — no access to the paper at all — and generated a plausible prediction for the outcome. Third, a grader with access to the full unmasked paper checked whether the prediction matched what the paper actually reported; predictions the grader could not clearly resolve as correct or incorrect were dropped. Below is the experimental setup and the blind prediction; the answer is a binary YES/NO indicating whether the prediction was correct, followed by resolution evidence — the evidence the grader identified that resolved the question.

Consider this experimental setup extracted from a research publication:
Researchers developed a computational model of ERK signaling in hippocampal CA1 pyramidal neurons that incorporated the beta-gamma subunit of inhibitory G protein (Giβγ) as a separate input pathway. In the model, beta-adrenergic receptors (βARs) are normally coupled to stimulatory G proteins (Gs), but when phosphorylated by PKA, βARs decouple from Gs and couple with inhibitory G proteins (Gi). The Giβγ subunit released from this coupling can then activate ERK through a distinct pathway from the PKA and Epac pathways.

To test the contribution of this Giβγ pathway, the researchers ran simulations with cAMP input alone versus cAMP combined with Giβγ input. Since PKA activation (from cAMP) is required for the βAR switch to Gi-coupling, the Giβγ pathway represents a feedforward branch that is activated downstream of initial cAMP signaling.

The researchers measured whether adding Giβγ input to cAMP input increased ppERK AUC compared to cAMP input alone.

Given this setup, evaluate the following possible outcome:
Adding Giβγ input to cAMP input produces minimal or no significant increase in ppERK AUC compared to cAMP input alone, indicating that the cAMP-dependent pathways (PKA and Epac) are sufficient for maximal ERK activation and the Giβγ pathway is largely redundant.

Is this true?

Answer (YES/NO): NO